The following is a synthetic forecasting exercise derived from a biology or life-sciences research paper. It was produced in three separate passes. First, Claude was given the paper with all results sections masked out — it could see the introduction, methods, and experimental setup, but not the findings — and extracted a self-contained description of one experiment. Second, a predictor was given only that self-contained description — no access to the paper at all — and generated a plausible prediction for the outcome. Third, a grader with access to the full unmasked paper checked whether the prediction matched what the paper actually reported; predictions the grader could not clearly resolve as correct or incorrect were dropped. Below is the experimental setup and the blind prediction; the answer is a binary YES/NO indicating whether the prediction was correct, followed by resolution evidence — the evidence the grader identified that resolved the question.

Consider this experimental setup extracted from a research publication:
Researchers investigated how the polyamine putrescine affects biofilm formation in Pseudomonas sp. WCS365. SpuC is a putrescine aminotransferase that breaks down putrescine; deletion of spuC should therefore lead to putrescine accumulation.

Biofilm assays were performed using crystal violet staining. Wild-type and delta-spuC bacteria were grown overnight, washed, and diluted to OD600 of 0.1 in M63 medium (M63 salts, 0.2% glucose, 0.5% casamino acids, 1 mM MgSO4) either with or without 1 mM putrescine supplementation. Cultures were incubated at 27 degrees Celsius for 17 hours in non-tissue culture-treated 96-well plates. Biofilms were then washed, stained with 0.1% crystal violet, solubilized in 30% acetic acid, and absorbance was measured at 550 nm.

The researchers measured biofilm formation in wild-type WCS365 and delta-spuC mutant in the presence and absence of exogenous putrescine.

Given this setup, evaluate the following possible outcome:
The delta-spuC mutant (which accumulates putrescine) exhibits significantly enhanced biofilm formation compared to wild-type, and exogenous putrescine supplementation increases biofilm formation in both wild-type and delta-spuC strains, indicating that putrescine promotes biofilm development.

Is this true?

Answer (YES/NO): YES